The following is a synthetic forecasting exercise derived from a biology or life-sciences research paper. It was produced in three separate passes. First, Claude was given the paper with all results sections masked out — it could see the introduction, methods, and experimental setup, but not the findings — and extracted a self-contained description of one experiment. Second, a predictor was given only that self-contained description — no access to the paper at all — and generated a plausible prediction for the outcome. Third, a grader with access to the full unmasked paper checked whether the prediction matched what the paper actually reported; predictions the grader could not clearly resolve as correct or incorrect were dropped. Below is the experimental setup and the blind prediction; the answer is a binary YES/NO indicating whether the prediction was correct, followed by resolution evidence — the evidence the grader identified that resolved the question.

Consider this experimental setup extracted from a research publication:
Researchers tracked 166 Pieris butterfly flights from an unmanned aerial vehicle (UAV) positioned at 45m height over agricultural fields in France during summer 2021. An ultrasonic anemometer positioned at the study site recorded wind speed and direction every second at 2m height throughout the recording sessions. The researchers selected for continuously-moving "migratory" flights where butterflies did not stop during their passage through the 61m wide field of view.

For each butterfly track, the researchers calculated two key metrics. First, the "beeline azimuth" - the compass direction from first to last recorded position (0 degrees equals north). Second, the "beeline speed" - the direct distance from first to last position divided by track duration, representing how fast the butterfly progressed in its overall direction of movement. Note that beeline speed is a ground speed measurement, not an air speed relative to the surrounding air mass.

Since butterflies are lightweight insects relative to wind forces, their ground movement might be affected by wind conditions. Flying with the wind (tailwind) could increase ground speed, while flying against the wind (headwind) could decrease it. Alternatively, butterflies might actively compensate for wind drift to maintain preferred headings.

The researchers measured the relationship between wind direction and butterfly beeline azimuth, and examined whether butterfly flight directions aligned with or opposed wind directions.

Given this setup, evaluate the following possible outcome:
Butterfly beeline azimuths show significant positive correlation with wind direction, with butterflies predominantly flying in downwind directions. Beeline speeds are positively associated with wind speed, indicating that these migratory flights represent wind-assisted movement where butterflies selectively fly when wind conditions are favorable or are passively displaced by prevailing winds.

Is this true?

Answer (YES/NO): NO